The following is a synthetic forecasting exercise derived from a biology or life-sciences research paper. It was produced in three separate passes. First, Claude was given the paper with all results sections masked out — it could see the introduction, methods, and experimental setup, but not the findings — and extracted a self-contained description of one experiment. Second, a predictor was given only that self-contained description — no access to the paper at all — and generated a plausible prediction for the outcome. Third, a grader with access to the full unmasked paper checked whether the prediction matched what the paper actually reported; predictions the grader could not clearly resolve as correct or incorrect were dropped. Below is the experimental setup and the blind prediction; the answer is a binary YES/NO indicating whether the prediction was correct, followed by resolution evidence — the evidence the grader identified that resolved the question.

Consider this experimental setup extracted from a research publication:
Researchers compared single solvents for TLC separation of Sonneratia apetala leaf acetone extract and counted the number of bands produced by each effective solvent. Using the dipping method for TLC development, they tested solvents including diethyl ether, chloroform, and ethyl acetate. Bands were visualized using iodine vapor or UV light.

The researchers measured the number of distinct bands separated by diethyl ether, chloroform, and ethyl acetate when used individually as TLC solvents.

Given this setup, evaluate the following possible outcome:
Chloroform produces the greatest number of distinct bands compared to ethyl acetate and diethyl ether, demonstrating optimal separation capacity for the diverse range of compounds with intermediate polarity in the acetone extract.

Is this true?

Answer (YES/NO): YES